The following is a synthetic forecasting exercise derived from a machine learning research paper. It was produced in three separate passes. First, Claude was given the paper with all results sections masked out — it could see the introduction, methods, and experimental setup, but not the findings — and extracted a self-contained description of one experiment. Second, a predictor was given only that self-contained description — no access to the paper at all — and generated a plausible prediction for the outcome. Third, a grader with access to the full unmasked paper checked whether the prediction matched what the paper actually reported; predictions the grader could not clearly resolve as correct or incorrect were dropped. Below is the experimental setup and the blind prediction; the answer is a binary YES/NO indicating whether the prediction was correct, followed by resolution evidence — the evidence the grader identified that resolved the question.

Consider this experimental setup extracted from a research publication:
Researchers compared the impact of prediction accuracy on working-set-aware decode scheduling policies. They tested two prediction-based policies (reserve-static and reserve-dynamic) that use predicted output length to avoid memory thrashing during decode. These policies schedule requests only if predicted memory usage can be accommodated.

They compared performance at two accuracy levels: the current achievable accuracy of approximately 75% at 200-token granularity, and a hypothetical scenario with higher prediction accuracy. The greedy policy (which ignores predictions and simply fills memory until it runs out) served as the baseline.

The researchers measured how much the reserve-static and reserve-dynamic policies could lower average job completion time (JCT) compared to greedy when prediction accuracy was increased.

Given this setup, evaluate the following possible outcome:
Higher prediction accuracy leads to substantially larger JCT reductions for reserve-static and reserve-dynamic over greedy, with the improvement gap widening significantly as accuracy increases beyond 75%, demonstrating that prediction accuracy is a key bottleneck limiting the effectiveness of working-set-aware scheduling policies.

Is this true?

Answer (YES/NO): YES